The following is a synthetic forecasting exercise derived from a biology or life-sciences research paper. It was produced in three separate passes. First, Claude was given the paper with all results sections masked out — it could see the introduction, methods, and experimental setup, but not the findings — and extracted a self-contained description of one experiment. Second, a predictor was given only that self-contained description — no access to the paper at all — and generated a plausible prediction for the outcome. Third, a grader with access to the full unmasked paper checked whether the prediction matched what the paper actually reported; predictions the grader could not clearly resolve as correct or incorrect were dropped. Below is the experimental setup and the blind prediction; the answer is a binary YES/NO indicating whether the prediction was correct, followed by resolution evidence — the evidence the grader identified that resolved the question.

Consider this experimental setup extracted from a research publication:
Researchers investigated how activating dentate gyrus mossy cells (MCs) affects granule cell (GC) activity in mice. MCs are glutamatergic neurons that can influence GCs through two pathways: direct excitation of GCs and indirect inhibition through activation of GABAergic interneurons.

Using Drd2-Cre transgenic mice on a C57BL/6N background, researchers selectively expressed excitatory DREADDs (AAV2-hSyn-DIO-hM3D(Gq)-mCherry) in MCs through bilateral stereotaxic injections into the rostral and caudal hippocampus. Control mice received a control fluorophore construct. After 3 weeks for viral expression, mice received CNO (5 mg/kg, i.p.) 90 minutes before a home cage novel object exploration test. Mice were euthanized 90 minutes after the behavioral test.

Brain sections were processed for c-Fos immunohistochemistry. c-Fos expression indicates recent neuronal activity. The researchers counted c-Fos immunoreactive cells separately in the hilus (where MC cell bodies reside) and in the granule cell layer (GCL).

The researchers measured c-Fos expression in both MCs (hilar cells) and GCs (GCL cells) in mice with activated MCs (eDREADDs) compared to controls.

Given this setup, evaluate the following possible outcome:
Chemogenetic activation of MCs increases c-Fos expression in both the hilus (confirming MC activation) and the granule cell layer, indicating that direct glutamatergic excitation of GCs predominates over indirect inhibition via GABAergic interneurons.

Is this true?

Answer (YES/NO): NO